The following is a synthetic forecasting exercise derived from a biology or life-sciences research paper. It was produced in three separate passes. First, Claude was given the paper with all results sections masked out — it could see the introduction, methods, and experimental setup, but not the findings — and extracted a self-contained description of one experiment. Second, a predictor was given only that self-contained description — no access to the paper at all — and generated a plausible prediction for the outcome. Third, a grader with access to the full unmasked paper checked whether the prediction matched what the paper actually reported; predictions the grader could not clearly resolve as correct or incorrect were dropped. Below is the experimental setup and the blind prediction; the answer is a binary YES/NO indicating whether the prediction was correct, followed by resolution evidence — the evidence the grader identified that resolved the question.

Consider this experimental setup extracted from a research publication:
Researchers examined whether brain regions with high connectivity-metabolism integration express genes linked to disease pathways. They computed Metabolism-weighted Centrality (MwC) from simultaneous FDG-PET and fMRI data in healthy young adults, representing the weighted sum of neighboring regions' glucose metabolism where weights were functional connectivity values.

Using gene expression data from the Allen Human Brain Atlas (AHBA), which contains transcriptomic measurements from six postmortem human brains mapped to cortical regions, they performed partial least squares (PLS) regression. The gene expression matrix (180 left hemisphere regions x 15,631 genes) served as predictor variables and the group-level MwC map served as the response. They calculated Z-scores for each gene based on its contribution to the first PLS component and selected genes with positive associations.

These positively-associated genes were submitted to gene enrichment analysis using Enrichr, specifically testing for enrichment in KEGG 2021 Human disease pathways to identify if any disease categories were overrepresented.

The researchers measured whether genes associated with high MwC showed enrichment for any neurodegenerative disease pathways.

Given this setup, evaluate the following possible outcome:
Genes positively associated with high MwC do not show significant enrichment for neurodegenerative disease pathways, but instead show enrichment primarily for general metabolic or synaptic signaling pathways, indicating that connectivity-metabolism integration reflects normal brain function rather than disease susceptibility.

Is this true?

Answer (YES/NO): NO